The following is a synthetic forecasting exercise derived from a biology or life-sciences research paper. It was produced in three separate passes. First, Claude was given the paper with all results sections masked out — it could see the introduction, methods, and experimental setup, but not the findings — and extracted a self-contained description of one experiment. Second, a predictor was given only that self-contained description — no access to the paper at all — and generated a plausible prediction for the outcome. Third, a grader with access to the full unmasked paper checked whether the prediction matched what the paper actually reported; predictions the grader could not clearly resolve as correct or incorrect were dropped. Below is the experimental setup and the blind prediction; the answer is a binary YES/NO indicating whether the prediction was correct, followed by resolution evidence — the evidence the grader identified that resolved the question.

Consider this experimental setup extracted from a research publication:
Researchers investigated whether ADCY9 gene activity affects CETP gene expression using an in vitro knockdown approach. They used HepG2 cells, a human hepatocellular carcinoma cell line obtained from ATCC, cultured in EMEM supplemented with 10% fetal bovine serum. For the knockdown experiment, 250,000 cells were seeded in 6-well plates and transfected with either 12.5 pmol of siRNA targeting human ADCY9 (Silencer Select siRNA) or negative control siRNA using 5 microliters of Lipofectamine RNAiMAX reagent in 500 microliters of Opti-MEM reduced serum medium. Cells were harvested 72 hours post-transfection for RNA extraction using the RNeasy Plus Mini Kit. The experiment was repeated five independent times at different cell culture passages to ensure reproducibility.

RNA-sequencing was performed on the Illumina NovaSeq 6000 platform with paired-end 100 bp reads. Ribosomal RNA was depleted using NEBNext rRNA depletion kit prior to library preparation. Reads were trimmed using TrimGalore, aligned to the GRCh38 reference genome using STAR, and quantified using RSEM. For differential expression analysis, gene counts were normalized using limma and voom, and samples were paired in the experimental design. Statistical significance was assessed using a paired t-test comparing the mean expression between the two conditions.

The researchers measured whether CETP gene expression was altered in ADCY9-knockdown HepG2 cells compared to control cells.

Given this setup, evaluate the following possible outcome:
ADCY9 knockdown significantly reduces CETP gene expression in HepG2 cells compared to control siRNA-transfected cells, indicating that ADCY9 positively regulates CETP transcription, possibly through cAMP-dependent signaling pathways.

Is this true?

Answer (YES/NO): NO